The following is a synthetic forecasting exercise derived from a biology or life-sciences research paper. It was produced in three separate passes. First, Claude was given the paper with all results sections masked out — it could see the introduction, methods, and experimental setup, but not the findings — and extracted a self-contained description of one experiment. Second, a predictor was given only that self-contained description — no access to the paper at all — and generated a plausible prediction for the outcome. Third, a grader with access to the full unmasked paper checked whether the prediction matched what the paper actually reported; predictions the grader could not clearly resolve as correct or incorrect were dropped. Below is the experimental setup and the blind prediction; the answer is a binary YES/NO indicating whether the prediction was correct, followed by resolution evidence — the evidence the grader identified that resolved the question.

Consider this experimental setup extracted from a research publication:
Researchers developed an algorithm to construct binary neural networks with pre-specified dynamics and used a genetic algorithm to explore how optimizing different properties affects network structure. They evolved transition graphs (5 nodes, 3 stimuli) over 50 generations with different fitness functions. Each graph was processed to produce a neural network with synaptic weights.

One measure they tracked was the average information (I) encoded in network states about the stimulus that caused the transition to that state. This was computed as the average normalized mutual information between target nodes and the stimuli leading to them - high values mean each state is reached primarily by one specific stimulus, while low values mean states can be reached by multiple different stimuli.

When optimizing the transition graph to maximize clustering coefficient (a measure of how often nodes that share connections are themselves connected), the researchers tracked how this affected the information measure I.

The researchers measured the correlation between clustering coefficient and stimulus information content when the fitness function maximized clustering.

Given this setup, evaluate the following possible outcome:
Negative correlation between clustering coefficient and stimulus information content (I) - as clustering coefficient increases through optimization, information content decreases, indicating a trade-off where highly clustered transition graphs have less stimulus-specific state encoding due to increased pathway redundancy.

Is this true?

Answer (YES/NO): YES